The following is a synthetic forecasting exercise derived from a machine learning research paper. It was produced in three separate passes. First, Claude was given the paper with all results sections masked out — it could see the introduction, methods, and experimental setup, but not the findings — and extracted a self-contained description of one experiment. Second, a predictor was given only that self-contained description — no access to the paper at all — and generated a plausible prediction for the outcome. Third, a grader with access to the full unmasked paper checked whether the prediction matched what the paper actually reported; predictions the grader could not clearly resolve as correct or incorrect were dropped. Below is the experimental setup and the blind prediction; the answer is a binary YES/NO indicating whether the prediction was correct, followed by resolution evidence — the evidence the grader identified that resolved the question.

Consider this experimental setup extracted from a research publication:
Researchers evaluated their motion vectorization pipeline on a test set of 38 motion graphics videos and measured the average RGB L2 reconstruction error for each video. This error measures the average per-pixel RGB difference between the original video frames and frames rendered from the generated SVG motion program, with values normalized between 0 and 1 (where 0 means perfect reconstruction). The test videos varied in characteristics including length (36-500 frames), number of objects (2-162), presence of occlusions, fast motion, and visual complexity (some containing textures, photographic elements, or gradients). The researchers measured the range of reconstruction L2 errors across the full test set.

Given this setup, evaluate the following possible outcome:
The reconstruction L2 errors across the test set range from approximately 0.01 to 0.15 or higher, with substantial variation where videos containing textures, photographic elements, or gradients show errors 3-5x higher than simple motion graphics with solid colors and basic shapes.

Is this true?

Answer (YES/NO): NO